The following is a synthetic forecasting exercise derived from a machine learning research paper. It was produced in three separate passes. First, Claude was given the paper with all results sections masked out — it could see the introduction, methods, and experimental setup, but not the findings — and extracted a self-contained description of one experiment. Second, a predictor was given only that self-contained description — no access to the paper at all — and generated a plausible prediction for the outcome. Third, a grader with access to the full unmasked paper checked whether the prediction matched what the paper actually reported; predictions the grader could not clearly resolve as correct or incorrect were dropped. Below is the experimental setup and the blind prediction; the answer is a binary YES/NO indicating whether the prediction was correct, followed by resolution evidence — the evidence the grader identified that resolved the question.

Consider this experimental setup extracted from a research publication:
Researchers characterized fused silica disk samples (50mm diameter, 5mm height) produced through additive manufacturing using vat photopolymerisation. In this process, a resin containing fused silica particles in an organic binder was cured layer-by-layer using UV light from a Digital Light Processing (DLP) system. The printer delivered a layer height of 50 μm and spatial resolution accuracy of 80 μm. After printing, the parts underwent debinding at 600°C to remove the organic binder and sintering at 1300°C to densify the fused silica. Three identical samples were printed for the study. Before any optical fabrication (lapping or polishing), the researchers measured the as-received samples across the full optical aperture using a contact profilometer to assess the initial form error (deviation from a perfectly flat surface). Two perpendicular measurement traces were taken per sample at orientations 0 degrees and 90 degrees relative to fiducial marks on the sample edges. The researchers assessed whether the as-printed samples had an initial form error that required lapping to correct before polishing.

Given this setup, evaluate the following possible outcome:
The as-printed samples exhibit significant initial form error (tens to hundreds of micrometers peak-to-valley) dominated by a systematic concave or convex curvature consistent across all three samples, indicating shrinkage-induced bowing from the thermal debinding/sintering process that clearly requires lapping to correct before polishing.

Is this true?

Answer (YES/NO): YES